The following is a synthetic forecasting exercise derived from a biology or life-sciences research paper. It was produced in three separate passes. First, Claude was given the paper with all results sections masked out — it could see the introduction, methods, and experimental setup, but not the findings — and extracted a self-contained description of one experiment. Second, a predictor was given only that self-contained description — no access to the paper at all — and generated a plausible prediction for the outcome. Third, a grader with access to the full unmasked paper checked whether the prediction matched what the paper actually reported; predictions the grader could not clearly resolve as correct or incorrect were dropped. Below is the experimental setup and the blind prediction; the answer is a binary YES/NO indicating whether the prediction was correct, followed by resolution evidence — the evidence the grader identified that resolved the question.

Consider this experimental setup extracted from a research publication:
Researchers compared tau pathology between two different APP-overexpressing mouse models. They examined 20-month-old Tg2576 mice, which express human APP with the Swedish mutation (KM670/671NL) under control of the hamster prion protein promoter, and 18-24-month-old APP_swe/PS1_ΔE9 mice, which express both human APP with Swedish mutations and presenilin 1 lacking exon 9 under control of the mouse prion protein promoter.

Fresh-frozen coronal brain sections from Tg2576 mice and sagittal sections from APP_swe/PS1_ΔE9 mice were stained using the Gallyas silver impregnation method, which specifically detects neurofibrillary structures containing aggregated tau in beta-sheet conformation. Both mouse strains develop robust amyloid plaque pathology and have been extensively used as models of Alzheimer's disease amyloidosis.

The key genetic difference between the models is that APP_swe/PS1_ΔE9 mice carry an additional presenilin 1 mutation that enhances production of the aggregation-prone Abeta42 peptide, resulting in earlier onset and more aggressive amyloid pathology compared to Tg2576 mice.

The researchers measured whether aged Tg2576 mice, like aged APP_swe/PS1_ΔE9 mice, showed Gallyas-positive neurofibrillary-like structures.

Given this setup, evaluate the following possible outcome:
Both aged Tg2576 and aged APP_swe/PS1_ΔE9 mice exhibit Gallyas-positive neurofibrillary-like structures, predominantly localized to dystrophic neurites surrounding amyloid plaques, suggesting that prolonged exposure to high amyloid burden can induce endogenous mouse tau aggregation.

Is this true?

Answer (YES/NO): NO